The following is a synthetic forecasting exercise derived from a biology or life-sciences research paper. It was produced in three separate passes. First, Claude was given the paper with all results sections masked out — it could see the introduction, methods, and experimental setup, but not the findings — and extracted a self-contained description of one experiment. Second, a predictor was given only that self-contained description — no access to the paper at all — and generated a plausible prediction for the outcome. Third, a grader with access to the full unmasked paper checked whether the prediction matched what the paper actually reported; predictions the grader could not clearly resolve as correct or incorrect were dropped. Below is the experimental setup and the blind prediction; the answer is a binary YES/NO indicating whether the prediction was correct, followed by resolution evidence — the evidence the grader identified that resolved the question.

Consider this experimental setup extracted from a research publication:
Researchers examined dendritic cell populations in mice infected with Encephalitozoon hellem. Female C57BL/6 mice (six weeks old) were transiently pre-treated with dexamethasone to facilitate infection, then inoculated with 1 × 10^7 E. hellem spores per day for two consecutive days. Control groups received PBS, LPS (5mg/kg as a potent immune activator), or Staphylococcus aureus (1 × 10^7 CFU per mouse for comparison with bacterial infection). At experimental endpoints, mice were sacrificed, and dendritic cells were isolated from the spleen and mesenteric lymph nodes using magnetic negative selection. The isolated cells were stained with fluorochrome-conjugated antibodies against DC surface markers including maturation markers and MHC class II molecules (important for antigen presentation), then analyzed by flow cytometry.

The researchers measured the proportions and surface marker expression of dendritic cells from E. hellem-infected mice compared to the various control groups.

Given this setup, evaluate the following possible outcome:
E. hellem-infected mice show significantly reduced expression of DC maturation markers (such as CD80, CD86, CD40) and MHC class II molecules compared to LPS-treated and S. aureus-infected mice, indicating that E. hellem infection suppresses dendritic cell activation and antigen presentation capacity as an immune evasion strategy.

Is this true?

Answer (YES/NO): NO